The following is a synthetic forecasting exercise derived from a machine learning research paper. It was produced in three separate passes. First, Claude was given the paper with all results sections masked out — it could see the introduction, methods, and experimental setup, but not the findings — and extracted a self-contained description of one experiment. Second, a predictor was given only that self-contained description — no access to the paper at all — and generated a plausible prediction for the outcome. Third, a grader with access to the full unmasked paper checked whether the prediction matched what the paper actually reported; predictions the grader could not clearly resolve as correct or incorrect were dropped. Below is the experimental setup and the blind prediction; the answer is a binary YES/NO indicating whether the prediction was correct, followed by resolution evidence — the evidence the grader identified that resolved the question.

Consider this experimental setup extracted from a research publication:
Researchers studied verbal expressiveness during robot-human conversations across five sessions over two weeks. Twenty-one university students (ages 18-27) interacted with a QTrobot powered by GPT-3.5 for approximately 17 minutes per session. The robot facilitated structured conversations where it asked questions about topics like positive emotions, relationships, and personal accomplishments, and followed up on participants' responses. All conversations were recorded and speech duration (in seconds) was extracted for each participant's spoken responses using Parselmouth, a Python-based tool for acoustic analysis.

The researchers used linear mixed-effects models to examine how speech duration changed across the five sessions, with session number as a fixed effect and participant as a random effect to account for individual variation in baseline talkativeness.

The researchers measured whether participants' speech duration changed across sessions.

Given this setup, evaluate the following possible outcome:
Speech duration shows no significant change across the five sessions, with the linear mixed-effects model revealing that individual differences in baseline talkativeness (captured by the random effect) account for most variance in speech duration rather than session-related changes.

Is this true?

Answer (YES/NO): NO